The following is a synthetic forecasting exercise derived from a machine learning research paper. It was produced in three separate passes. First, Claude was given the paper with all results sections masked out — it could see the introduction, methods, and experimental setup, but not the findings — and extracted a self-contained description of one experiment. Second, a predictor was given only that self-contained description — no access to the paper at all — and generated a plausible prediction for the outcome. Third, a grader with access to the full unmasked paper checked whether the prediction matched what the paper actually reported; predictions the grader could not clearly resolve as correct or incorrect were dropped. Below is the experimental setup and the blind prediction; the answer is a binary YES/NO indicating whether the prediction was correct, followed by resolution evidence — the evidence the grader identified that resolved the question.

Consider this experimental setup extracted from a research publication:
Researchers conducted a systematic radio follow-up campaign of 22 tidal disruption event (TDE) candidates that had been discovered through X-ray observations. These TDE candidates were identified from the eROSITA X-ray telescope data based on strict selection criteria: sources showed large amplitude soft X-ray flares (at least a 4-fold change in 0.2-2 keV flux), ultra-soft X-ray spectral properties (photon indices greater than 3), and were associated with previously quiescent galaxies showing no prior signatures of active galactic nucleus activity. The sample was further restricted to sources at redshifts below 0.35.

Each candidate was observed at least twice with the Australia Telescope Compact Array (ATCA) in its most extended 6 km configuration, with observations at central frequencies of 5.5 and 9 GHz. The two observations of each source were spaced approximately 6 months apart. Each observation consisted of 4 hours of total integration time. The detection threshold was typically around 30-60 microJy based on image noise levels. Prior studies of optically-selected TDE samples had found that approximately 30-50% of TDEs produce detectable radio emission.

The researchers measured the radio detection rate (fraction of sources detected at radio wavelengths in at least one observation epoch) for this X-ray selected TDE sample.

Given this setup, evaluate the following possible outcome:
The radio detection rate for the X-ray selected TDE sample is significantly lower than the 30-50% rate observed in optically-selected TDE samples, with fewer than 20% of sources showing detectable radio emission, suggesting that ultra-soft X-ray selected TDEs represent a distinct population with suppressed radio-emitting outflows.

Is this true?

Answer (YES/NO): NO